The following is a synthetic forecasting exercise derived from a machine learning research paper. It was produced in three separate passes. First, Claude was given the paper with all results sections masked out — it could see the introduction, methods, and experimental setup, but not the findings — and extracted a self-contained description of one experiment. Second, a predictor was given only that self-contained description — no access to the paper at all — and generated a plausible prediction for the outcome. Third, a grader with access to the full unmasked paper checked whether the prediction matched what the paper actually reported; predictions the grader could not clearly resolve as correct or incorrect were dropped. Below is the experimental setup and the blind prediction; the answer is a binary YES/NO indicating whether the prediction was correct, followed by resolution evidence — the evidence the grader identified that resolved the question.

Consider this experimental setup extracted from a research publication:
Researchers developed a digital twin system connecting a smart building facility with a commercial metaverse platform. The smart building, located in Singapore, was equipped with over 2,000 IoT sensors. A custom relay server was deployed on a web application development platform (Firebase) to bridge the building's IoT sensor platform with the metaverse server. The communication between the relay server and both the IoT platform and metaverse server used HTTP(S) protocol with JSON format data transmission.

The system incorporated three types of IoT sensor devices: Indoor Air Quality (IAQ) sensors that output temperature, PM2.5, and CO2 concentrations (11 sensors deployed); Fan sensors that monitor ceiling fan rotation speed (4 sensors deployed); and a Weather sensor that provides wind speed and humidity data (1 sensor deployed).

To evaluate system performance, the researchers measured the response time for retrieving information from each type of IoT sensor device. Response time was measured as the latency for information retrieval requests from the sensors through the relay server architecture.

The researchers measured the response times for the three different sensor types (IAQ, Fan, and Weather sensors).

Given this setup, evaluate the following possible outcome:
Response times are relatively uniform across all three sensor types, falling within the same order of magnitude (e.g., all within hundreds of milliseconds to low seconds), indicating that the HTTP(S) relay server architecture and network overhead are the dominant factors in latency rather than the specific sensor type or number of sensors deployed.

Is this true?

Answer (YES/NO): NO